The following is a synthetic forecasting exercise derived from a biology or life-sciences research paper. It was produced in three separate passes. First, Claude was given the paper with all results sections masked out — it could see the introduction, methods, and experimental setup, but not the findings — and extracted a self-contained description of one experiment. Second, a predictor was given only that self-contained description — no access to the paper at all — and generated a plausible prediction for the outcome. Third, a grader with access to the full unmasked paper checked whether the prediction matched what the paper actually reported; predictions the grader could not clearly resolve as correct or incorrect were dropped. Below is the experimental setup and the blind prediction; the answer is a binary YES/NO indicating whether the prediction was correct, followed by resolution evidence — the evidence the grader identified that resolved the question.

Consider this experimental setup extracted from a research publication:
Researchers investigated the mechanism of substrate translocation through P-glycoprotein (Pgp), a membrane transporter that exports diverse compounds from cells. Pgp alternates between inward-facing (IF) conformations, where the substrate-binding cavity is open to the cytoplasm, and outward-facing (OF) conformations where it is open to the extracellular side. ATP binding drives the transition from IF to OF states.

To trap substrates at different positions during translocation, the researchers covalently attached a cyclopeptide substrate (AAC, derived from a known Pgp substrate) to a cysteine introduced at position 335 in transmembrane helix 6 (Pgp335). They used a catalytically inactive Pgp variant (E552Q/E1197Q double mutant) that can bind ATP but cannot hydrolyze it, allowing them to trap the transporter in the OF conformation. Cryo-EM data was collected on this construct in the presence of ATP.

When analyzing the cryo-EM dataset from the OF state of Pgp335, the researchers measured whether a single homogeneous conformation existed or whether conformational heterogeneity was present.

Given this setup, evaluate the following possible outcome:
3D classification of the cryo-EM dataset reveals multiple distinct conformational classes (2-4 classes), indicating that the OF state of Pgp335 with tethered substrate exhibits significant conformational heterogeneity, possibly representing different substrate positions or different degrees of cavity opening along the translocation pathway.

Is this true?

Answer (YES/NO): YES